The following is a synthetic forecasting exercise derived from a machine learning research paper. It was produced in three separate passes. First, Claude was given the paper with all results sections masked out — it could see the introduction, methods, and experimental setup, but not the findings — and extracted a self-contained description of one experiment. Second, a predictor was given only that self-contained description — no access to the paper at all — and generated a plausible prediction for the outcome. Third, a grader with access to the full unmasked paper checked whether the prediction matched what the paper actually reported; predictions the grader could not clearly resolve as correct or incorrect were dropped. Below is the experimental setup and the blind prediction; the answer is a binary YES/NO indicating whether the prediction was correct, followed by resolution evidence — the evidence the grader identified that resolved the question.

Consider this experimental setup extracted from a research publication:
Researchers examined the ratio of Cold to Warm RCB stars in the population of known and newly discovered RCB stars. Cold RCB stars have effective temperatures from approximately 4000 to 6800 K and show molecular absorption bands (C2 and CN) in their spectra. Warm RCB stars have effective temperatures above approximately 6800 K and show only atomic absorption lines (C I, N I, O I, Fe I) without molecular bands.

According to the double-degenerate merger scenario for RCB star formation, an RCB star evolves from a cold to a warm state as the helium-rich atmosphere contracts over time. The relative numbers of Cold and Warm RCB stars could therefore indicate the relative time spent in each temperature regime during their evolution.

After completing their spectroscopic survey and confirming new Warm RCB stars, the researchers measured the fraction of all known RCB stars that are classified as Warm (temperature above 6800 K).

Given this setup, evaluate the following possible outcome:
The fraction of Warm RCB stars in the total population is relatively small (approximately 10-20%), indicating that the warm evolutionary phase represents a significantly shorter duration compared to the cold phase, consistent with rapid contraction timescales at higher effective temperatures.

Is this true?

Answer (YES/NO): NO